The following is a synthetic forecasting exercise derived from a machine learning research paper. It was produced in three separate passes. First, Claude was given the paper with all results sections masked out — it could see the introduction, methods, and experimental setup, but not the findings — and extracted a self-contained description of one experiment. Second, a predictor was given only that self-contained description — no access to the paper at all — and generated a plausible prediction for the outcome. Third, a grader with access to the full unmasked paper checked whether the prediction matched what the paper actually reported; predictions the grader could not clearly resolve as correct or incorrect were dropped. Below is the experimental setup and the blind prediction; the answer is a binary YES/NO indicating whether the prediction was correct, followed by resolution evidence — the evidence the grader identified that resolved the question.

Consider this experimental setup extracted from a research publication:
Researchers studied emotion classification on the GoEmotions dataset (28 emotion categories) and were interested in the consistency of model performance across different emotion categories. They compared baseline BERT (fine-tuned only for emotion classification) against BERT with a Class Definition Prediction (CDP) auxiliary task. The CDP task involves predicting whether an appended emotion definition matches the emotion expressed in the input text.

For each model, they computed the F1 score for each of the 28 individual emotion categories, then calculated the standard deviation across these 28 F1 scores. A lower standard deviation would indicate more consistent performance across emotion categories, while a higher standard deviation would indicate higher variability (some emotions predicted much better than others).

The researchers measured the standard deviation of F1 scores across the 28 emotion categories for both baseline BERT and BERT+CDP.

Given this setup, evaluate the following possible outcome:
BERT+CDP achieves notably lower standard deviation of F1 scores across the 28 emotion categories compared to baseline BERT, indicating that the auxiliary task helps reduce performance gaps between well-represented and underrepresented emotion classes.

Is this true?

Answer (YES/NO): YES